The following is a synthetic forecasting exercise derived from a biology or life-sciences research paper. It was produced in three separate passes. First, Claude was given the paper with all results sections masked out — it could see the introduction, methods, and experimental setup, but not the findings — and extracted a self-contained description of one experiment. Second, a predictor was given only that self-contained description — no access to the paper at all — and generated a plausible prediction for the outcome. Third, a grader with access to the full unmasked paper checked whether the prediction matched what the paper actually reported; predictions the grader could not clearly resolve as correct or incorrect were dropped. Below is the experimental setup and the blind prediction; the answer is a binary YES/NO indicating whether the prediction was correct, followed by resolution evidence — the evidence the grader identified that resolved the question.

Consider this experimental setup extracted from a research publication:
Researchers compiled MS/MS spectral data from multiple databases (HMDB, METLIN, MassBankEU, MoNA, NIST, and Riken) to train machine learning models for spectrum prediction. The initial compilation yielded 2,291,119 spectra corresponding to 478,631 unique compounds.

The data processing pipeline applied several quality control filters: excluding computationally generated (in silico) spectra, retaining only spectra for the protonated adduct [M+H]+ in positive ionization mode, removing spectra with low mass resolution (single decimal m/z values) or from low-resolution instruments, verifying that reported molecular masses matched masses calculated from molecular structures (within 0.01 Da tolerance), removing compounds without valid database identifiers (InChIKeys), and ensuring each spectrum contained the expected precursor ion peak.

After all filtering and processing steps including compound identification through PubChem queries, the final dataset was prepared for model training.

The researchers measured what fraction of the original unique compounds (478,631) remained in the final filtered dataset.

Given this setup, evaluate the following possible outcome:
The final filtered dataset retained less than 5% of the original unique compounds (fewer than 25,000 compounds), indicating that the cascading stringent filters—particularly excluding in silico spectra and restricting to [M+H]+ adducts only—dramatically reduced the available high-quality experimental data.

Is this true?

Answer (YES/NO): NO